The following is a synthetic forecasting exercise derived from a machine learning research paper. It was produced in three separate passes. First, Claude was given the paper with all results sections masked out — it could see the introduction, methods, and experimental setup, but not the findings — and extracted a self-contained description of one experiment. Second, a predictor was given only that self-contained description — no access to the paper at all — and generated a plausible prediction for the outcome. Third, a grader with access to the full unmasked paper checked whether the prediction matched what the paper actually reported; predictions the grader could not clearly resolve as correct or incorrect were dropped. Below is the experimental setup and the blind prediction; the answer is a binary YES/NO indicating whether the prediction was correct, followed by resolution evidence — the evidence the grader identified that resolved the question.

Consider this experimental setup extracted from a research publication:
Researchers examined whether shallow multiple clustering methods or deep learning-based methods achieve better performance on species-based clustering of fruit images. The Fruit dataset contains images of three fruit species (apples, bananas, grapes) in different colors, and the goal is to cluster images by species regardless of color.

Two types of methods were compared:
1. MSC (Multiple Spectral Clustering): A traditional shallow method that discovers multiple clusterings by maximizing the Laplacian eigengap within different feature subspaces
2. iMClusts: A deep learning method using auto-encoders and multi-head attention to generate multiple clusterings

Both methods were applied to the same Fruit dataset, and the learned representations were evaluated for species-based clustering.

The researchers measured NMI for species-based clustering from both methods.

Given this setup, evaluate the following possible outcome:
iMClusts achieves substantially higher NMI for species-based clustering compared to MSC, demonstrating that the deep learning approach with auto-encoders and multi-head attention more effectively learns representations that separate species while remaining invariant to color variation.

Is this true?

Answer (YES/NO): YES